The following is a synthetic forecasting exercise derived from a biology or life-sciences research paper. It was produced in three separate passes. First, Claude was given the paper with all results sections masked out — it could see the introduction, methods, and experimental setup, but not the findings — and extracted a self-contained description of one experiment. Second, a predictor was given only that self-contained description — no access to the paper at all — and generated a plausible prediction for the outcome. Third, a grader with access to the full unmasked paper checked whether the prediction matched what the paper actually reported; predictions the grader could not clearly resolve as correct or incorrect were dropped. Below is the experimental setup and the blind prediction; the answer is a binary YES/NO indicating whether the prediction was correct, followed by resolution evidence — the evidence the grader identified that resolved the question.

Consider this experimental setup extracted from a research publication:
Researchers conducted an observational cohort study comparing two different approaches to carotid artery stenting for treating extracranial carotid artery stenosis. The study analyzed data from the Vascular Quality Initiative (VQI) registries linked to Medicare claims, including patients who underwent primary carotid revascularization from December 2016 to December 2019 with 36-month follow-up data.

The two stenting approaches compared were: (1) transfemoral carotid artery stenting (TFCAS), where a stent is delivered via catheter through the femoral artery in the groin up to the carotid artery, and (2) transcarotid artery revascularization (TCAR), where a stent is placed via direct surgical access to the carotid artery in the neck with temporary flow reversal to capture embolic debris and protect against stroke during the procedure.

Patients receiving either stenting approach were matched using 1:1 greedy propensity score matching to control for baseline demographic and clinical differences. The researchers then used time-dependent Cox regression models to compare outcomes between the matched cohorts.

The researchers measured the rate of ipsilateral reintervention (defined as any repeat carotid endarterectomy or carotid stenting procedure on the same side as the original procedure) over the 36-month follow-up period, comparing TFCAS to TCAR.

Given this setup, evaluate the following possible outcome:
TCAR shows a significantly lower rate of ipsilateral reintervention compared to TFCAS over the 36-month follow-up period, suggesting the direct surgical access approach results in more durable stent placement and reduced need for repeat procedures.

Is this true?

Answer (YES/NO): YES